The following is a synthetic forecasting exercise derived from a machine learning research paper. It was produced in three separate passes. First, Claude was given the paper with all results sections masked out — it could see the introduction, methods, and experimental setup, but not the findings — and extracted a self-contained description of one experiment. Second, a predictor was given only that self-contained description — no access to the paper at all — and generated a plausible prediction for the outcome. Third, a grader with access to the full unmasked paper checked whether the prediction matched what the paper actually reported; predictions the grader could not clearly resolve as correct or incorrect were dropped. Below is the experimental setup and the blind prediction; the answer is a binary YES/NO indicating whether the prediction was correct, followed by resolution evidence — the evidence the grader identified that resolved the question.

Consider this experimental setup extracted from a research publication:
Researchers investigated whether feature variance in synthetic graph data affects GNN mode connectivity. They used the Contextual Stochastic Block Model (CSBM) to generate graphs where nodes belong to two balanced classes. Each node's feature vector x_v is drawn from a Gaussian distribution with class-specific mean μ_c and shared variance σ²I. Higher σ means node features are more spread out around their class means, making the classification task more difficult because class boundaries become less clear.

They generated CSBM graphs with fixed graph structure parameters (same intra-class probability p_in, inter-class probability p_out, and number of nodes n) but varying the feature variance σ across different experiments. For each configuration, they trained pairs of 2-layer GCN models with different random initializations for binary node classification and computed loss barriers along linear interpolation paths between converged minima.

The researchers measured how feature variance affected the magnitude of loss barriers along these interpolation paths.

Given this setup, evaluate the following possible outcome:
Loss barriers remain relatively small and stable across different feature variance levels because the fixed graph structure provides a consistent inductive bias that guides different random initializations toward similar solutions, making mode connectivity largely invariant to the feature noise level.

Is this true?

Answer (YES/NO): NO